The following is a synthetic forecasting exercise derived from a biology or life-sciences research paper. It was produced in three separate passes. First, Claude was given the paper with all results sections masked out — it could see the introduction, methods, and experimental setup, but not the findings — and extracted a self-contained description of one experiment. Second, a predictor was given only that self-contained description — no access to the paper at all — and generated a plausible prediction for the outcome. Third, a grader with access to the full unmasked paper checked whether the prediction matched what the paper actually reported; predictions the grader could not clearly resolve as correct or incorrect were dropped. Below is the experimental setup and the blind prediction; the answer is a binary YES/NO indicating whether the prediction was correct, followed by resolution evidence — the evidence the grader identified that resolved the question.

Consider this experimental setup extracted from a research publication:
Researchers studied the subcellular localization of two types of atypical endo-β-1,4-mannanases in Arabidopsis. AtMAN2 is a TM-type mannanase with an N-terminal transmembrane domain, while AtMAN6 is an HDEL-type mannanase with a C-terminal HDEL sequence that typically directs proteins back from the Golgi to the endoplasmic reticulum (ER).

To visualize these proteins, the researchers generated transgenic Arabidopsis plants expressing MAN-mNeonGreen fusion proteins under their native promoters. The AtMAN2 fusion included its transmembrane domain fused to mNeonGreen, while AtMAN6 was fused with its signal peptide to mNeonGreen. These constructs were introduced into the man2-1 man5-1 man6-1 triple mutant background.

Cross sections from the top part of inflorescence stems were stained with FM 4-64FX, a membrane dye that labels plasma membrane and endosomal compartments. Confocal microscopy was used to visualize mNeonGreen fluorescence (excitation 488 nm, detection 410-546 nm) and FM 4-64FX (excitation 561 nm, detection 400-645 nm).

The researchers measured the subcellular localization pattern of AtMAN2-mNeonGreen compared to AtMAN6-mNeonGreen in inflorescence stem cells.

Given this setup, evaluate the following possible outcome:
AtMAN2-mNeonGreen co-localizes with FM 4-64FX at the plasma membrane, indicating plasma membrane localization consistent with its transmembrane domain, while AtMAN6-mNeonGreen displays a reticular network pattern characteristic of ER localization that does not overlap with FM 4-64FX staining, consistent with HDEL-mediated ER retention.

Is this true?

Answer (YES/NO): NO